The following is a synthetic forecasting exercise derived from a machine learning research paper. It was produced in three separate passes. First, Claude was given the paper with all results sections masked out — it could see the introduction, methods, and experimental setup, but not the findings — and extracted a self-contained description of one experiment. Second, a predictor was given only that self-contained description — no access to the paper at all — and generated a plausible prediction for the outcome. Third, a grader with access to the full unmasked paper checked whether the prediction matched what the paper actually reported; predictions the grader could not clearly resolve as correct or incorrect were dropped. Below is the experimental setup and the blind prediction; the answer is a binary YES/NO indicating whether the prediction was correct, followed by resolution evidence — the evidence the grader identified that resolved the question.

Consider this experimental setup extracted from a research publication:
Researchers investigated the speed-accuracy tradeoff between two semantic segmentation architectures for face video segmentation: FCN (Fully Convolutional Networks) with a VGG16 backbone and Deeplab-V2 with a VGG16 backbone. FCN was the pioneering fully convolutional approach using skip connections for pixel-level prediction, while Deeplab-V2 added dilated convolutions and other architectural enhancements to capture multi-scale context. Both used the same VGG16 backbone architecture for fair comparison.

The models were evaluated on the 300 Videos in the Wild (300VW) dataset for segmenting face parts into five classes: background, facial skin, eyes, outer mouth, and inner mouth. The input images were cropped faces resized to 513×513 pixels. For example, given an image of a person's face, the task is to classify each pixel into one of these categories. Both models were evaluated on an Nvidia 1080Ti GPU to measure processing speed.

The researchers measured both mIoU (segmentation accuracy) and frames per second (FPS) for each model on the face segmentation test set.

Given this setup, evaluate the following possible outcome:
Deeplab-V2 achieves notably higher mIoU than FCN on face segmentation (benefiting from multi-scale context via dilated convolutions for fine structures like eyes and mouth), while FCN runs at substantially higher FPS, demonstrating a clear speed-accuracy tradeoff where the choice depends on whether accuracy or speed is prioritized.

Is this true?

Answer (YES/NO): YES